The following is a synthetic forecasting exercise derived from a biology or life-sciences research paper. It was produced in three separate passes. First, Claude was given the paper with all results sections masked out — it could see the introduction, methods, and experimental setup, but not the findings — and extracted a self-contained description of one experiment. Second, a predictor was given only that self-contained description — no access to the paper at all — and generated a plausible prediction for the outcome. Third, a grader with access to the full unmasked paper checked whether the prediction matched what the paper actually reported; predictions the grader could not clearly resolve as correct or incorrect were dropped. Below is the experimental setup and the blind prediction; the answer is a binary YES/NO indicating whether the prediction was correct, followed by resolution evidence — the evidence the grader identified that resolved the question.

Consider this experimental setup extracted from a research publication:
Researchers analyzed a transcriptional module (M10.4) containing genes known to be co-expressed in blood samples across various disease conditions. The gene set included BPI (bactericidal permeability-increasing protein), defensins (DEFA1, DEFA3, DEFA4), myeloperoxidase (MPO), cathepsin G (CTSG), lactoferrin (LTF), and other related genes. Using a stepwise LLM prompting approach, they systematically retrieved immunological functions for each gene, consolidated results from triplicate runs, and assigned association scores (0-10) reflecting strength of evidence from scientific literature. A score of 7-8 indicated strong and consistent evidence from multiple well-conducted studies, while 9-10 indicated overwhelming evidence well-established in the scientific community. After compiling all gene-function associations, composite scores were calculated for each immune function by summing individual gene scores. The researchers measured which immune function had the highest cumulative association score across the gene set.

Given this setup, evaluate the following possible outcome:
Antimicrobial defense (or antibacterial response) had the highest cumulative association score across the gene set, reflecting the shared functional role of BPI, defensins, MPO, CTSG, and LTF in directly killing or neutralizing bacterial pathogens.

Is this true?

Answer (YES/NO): NO